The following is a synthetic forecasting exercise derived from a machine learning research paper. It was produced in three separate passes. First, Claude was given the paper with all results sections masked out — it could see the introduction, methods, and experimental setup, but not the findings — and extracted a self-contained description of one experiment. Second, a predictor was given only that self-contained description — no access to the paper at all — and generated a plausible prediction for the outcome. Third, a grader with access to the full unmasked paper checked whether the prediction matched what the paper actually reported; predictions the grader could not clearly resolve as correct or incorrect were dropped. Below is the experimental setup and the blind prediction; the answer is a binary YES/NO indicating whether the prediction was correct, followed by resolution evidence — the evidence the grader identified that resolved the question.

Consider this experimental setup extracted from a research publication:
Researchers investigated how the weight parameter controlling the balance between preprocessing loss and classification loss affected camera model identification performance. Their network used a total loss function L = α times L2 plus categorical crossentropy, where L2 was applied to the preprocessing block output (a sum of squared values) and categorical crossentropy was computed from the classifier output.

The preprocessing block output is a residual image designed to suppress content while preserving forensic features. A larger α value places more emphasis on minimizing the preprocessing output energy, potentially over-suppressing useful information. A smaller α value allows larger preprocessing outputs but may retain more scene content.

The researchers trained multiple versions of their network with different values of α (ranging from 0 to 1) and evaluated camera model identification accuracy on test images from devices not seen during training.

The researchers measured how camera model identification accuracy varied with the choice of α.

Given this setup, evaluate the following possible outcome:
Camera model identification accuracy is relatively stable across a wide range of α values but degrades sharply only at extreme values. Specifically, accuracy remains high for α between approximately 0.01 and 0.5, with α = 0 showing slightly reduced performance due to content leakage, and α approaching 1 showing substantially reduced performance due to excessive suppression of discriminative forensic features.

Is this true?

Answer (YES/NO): NO